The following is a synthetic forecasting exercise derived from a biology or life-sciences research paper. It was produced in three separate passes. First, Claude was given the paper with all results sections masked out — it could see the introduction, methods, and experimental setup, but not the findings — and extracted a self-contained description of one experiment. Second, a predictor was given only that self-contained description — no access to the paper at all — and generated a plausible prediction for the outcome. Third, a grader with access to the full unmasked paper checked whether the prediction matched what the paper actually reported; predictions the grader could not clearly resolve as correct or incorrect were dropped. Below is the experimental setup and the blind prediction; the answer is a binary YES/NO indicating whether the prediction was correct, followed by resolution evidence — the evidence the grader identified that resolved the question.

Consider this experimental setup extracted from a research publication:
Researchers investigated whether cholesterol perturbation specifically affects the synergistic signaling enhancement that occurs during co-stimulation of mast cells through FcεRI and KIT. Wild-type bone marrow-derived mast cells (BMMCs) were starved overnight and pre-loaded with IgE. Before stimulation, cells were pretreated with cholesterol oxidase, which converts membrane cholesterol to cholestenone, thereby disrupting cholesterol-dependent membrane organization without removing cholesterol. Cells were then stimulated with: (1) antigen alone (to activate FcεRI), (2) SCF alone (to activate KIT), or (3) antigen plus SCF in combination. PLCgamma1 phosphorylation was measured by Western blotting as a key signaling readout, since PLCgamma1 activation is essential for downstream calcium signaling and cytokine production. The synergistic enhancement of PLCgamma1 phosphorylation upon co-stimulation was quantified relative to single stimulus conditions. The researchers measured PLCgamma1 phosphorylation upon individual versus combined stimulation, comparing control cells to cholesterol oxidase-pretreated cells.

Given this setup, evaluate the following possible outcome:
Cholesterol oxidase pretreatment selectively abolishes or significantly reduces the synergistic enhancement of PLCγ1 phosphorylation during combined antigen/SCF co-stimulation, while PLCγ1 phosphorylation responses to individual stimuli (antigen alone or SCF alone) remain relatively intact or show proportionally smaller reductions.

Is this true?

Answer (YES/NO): YES